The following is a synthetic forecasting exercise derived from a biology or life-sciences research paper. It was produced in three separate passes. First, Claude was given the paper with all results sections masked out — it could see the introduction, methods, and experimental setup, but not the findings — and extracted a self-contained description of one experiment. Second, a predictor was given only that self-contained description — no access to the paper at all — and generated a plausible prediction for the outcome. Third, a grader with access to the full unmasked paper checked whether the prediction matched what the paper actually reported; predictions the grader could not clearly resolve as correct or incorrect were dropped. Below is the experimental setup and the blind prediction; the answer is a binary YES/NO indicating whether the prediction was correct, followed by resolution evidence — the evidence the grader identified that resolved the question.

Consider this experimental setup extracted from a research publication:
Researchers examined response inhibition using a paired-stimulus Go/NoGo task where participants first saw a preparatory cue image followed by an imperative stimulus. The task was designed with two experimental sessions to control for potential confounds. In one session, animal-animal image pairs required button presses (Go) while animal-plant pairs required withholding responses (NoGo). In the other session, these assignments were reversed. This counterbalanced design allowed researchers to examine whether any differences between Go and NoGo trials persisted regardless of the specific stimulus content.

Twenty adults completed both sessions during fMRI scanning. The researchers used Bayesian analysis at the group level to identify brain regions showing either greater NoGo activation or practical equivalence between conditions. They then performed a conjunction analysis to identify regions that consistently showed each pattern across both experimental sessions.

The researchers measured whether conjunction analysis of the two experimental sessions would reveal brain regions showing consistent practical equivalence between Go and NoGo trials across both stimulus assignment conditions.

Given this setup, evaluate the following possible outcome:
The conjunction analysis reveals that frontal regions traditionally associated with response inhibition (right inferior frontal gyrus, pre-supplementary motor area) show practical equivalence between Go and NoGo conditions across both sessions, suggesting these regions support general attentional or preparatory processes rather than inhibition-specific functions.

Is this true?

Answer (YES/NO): NO